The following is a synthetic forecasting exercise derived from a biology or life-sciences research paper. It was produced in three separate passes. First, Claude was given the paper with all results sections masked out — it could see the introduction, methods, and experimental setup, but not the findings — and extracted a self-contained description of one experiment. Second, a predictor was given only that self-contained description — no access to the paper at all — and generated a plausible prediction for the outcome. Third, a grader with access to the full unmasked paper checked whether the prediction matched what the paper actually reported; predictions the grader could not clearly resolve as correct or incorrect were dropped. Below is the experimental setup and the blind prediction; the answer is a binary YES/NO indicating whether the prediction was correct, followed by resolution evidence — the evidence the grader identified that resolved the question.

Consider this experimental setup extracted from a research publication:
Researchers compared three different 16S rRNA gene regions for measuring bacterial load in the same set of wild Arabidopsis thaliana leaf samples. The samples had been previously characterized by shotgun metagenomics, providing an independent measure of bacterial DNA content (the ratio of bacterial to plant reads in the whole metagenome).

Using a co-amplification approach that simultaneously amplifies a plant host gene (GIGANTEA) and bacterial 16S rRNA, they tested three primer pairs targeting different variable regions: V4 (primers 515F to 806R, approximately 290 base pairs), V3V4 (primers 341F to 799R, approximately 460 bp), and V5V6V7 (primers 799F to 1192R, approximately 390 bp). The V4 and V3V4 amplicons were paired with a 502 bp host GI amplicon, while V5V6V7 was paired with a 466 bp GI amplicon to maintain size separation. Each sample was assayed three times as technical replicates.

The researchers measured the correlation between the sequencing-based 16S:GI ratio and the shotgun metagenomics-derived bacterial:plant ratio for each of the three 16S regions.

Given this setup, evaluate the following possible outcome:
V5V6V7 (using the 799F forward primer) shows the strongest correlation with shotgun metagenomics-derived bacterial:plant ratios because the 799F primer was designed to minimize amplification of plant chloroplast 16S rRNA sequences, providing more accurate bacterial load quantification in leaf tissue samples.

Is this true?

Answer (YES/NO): NO